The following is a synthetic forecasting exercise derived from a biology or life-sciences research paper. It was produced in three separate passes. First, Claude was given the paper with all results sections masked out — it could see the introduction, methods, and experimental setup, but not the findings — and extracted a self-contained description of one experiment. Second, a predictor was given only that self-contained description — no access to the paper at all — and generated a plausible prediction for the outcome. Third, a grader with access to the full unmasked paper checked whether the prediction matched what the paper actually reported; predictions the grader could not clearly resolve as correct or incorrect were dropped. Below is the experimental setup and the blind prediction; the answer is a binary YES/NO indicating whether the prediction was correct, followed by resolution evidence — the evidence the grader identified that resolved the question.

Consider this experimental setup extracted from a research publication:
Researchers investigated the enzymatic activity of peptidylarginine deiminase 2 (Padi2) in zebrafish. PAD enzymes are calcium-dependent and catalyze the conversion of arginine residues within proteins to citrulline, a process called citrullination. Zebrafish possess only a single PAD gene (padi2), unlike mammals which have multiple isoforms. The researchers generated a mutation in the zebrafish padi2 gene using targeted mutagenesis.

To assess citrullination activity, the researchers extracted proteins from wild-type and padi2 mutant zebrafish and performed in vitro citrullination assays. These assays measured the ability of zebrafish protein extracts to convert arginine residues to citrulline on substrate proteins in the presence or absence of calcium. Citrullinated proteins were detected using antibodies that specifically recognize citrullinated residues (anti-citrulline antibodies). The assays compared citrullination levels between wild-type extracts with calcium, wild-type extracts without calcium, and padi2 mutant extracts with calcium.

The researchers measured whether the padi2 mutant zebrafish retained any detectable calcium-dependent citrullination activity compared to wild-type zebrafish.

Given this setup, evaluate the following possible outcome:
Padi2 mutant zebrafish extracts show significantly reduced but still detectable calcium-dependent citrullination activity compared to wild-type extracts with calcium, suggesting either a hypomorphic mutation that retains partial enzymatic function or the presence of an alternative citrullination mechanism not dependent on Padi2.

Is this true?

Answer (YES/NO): NO